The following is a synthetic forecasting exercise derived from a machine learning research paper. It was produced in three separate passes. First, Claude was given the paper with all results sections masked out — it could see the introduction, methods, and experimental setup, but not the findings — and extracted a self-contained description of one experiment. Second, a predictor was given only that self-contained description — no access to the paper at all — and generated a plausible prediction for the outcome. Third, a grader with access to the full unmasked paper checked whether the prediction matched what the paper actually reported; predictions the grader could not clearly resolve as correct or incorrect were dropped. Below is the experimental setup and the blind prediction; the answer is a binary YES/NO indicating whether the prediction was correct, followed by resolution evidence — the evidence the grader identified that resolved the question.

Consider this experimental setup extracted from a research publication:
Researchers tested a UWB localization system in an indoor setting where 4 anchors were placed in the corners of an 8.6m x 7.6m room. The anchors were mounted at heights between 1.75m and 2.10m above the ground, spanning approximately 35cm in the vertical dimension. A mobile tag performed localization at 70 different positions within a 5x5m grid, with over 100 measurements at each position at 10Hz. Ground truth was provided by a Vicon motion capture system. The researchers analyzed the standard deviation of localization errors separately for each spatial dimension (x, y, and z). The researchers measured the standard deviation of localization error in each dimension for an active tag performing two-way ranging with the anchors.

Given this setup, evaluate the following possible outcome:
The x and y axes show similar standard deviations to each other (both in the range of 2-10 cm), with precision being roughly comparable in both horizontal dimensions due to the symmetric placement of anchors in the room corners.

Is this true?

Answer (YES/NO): YES